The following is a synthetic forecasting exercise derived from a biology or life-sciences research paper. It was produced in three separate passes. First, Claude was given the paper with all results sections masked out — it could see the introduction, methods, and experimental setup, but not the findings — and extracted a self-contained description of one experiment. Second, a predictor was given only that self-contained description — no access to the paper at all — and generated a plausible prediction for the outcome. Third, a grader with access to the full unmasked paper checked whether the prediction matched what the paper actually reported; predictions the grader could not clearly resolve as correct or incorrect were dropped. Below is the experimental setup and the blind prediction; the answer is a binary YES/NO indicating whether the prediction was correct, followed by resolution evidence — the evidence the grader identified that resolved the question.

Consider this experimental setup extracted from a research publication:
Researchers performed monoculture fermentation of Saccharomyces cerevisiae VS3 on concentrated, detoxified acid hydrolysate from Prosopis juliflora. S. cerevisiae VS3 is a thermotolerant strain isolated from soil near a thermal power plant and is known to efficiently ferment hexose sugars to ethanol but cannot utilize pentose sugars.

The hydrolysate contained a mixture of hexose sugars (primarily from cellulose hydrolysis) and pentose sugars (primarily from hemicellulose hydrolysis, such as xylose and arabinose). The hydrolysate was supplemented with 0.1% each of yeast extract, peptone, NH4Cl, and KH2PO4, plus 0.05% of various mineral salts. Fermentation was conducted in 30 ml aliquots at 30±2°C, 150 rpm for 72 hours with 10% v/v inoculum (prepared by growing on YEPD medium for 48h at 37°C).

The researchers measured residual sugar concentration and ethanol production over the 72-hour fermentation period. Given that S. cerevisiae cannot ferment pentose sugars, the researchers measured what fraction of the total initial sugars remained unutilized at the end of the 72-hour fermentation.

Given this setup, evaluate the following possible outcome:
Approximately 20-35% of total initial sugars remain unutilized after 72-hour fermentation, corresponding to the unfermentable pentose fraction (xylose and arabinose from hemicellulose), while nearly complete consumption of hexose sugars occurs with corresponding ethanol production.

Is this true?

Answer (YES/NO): YES